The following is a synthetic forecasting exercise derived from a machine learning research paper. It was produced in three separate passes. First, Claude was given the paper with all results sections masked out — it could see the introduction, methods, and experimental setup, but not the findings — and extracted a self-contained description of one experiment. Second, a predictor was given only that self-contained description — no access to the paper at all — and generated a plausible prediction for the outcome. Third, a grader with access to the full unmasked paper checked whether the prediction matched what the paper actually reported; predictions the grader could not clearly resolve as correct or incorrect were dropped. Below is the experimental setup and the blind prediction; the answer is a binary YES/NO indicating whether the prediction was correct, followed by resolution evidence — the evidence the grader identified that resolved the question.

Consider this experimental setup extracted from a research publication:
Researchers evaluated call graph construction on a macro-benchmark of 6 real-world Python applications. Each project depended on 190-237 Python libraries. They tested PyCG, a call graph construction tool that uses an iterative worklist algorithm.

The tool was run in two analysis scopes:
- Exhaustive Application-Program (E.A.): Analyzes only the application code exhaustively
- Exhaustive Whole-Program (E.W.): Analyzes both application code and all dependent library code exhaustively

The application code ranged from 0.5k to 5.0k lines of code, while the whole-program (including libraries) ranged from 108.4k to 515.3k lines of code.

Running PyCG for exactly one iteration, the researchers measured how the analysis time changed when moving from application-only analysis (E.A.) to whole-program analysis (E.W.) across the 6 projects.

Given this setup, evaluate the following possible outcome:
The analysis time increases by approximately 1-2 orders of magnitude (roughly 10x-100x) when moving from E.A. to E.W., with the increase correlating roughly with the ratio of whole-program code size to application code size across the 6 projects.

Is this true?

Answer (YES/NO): NO